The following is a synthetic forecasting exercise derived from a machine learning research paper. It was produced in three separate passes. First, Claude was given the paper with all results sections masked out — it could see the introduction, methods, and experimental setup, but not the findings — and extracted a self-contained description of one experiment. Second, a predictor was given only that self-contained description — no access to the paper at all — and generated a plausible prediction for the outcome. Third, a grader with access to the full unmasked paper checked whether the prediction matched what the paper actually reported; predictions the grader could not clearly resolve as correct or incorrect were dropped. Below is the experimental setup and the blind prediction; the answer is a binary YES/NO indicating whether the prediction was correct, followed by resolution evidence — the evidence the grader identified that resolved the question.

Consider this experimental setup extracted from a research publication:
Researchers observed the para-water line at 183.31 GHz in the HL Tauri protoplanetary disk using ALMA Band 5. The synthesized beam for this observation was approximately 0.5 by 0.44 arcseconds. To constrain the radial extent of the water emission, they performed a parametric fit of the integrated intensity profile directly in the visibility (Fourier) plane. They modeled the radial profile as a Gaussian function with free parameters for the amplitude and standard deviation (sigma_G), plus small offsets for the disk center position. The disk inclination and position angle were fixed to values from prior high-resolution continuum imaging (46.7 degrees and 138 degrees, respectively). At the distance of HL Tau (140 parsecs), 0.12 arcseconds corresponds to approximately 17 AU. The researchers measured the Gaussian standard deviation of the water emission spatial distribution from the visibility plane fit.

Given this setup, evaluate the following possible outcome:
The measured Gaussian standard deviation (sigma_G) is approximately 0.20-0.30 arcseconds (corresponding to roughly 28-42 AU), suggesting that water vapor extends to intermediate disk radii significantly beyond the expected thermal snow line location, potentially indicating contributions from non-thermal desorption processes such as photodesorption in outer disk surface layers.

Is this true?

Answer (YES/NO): NO